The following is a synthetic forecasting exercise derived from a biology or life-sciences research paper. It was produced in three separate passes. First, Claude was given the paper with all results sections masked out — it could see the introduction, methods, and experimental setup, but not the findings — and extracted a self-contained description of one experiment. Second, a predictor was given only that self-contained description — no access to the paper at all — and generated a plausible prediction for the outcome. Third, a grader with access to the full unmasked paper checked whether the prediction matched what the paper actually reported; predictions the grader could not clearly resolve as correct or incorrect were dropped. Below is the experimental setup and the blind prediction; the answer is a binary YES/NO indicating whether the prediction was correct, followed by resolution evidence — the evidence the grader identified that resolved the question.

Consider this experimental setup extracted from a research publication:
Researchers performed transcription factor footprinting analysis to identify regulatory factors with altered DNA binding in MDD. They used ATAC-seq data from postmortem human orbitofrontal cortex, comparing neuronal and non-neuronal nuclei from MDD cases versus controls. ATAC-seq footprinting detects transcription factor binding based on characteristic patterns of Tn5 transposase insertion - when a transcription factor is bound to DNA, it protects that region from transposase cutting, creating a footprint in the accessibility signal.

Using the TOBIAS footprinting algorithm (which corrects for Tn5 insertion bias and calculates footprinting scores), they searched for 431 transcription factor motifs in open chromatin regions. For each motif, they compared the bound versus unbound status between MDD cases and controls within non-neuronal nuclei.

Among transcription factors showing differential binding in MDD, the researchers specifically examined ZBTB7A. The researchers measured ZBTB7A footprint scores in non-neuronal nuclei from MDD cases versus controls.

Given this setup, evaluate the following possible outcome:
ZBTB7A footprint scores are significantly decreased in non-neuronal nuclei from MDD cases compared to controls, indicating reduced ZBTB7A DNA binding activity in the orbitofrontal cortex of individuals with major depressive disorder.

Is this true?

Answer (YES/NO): NO